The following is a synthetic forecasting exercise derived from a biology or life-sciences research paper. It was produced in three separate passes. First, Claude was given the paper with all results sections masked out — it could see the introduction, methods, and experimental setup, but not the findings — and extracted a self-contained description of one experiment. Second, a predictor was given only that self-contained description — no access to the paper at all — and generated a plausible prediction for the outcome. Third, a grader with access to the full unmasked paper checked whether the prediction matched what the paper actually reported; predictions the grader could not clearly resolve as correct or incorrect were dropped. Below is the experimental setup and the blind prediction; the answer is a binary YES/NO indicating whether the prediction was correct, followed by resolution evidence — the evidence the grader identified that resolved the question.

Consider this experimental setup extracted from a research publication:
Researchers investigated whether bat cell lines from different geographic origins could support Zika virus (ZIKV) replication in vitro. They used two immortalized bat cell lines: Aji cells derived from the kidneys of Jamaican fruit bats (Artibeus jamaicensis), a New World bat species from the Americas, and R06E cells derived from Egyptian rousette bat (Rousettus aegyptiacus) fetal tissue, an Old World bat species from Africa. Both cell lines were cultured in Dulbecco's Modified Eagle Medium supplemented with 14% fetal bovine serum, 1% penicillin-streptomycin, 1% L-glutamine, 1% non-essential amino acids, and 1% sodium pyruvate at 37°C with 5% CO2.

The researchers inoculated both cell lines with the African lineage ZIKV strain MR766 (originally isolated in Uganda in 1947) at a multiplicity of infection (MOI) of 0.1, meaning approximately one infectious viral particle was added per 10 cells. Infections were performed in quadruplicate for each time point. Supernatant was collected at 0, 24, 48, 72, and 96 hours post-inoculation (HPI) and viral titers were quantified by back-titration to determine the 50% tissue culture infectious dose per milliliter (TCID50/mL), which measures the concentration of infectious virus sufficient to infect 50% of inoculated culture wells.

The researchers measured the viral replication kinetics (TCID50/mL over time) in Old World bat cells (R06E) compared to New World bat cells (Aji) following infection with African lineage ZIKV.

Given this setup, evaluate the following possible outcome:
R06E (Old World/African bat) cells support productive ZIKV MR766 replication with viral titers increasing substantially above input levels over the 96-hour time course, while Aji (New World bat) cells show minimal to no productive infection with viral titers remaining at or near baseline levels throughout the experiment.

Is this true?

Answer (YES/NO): YES